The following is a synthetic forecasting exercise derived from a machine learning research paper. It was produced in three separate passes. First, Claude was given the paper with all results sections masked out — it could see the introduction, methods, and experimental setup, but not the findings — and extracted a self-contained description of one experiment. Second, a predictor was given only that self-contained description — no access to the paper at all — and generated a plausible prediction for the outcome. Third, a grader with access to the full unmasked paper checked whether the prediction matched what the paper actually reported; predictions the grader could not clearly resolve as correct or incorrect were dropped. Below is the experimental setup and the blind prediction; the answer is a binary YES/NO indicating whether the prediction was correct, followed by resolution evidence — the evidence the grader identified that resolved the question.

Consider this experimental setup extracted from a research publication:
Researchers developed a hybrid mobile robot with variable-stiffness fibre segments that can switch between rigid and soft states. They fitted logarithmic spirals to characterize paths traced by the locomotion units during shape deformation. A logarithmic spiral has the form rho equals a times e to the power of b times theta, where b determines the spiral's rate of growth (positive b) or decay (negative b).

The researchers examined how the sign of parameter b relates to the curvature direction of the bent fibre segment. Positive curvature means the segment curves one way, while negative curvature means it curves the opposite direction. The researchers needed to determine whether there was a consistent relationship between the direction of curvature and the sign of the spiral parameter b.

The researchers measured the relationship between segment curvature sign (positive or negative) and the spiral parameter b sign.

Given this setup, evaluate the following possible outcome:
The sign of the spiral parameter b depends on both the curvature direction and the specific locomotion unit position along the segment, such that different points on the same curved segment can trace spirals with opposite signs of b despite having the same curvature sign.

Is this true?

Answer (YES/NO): NO